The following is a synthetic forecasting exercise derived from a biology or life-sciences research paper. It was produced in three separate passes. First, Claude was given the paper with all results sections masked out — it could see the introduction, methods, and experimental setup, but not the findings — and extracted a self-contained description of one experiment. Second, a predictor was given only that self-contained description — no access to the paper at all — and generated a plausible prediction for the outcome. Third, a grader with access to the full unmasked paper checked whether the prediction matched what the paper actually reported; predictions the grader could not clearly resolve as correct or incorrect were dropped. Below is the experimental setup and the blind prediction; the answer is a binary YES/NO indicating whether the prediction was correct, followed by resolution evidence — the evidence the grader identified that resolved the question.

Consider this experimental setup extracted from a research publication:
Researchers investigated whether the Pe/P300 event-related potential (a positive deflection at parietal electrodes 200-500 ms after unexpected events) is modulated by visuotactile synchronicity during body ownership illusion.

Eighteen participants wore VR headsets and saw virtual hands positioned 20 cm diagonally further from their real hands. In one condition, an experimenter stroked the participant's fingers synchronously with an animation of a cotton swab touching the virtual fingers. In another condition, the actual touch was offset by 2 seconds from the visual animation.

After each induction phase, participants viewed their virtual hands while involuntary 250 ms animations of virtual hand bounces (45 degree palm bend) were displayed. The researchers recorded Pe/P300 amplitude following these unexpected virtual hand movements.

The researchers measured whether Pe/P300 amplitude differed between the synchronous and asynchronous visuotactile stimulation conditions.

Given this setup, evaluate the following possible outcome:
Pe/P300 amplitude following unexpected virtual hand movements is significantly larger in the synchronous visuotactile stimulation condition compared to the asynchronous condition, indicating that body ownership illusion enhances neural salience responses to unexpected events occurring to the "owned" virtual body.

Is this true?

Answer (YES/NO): NO